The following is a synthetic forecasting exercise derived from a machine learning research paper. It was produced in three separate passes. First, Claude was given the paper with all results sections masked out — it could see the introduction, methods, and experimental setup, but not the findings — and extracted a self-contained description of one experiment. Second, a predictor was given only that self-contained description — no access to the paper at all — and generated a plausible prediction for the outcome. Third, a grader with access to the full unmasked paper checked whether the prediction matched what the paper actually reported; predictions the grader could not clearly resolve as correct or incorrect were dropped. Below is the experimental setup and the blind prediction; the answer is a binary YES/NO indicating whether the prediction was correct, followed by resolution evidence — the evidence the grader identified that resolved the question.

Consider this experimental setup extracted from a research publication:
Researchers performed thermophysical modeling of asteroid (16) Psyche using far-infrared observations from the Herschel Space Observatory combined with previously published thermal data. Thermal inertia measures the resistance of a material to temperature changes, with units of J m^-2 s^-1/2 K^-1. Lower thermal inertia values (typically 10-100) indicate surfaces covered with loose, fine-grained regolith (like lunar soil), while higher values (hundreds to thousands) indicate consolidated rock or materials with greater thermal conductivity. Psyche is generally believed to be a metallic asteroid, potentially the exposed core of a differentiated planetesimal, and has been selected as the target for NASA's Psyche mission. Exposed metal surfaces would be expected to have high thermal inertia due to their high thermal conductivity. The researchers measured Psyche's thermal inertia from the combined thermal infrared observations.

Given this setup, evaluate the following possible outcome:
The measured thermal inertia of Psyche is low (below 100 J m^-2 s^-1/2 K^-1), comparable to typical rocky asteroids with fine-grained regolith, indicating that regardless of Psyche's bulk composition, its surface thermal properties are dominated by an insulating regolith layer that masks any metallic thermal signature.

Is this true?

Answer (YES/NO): YES